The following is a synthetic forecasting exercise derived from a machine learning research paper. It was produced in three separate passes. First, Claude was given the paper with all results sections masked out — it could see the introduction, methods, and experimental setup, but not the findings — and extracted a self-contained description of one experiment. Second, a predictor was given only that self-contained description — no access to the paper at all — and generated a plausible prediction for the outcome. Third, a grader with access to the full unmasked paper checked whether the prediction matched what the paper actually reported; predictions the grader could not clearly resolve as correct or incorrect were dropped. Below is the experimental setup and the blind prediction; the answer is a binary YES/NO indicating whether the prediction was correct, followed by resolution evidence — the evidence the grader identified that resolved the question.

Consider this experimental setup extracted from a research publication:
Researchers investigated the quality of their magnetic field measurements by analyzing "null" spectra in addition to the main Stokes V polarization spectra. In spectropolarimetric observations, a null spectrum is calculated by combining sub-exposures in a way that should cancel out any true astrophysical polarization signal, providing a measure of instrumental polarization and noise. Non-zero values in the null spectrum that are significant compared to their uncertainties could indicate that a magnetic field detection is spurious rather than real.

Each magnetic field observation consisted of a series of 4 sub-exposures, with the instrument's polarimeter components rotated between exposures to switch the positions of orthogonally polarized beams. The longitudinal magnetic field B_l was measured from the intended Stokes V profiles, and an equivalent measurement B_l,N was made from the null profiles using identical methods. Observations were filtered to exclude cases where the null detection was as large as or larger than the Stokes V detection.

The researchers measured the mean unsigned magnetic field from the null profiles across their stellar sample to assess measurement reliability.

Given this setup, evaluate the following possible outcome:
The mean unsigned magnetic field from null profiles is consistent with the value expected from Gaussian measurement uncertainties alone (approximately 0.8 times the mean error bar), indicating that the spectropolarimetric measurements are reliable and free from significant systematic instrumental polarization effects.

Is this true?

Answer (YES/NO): YES